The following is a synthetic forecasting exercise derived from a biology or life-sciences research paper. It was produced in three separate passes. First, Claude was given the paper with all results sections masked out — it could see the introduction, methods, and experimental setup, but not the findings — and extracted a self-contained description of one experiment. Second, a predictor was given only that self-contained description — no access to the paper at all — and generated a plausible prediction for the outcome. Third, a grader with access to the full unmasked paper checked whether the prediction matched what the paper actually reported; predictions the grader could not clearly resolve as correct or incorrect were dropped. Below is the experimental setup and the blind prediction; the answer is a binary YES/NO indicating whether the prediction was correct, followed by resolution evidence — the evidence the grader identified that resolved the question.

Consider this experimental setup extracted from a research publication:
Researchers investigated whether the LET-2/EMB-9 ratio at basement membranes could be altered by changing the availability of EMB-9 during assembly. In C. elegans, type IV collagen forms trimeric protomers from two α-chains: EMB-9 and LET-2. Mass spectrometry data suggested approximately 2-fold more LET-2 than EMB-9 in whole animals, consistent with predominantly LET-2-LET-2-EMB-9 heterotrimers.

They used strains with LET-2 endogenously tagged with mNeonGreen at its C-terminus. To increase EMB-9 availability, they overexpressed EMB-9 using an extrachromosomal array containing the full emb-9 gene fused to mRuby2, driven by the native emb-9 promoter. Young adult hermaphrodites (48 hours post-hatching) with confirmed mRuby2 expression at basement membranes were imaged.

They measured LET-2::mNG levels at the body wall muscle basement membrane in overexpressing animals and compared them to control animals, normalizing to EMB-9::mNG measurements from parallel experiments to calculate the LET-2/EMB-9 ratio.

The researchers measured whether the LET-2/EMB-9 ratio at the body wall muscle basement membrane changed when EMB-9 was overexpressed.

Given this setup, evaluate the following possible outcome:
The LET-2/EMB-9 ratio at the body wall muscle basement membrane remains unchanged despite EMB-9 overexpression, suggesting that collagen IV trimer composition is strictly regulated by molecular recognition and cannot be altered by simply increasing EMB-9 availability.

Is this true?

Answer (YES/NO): NO